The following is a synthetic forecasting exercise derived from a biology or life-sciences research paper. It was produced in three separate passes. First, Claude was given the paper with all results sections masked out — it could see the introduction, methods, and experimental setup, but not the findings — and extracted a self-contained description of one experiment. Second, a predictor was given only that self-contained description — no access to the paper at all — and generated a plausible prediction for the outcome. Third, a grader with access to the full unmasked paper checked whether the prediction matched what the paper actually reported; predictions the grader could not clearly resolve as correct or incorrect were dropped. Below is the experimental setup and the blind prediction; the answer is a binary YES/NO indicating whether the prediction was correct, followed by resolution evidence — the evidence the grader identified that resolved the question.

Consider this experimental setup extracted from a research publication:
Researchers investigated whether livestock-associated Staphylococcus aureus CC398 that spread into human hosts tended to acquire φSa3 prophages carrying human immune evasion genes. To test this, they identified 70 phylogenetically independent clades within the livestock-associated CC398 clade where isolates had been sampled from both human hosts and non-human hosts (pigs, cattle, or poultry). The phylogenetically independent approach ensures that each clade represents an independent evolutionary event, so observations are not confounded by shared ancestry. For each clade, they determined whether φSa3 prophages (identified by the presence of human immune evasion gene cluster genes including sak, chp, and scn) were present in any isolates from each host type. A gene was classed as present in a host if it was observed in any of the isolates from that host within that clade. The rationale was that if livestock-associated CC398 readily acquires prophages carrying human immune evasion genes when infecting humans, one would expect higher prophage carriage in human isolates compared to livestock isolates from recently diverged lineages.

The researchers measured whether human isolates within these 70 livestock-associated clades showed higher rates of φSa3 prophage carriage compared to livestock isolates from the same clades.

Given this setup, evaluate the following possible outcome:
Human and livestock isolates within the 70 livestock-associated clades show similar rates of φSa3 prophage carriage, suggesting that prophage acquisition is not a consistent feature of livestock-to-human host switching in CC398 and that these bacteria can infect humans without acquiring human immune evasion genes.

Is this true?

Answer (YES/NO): NO